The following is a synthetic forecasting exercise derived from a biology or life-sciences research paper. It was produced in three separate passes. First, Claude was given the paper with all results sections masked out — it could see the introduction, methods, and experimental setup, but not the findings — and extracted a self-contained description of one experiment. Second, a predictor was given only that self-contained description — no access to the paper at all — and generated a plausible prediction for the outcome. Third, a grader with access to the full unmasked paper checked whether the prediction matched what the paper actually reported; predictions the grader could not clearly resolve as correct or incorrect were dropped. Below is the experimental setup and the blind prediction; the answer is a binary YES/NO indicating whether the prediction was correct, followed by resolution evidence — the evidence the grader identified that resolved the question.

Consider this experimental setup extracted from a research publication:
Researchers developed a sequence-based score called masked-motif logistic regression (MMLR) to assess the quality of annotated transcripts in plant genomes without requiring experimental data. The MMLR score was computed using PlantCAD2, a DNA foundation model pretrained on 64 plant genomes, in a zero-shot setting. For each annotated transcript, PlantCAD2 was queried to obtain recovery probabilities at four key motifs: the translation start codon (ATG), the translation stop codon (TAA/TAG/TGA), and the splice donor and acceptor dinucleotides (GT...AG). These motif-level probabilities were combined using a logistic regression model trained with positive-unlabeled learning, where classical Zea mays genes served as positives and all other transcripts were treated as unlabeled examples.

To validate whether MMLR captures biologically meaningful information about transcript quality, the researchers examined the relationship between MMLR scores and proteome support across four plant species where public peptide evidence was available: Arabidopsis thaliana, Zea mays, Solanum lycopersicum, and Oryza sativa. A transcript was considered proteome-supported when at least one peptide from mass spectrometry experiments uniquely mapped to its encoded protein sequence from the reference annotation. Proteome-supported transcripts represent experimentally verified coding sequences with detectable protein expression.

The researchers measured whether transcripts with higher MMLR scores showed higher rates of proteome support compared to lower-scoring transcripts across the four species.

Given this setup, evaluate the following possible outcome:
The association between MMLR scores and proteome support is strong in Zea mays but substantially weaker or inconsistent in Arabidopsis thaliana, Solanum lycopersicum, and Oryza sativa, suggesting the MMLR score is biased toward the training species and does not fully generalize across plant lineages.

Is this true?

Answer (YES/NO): NO